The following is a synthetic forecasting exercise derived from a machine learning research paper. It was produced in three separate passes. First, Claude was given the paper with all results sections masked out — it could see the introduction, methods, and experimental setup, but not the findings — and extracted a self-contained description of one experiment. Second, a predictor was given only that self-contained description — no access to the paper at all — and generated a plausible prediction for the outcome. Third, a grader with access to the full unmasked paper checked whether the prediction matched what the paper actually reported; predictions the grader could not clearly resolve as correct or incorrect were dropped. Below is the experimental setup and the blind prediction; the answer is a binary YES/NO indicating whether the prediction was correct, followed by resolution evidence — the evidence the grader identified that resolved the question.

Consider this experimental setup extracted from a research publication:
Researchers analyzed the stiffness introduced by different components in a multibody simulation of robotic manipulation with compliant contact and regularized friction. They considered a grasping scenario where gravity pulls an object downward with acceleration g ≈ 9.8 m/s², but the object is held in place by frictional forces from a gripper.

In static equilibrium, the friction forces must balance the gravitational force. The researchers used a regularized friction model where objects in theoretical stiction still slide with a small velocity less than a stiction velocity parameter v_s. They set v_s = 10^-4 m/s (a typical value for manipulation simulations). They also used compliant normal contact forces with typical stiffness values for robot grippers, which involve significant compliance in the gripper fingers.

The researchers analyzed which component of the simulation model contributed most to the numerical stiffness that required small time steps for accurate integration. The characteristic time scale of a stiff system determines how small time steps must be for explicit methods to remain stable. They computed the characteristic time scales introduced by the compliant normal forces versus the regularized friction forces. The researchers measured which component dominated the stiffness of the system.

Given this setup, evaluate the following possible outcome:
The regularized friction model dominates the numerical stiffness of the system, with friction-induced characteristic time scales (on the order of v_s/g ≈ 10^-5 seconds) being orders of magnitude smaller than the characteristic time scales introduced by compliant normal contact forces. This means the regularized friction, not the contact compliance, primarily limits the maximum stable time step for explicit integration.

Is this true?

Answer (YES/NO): YES